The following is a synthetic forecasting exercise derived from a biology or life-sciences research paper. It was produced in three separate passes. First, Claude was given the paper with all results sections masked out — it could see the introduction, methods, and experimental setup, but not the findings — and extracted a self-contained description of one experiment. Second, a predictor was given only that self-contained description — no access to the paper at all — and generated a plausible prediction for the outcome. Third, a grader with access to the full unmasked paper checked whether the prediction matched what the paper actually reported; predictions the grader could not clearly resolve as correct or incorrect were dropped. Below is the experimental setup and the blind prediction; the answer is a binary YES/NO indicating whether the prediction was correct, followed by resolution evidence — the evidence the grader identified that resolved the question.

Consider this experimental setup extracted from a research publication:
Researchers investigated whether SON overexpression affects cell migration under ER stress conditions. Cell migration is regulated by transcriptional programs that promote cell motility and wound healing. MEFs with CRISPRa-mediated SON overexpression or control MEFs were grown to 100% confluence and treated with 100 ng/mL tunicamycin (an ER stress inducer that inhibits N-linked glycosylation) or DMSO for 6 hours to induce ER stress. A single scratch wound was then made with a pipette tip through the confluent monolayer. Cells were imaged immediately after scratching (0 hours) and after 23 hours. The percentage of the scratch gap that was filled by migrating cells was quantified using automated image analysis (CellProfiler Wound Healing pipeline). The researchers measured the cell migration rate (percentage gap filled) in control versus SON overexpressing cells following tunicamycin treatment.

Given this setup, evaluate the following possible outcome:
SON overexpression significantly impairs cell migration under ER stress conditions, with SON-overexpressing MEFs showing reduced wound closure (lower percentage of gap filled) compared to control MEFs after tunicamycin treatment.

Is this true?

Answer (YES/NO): YES